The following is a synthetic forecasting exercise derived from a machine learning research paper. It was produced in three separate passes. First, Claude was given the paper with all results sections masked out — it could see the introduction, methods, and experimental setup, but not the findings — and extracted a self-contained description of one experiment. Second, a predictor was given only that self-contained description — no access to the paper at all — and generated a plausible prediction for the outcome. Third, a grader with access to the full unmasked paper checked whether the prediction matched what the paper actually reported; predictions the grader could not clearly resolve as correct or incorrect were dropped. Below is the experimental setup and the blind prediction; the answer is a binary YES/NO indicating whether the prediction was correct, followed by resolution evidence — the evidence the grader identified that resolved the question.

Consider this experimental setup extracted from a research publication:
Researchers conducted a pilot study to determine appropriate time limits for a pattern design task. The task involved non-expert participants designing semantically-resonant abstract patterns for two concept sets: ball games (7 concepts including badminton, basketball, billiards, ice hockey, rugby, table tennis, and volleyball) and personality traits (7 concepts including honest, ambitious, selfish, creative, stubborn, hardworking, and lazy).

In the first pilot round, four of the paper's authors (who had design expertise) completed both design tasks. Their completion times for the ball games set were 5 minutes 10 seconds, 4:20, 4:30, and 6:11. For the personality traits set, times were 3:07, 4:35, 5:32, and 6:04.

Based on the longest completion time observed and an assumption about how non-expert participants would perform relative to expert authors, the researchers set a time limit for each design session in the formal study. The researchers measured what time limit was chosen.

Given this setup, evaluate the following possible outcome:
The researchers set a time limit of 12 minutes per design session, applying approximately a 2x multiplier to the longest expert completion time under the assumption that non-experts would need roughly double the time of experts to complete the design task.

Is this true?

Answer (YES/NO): YES